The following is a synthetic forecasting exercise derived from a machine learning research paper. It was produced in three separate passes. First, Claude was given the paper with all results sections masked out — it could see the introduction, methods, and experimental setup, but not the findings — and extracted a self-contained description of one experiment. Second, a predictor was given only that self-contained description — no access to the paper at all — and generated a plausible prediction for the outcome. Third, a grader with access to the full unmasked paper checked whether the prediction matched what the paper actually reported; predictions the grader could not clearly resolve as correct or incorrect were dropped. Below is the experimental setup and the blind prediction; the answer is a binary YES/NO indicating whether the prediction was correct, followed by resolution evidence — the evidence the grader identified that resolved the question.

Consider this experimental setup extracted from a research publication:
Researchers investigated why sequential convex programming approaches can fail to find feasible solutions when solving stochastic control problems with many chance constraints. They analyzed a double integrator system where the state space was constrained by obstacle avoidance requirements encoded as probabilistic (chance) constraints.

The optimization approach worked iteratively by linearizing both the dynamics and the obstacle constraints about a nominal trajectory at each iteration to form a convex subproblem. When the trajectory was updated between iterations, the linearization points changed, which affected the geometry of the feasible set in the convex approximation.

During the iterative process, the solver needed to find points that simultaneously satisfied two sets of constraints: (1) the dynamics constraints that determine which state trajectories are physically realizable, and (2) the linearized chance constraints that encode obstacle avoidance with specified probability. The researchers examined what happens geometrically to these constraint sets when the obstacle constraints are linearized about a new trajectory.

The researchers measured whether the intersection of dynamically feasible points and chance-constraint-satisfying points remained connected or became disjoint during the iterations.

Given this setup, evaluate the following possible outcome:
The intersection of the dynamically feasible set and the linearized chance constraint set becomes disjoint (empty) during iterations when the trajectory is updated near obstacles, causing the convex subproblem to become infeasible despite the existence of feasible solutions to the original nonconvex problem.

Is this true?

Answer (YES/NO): YES